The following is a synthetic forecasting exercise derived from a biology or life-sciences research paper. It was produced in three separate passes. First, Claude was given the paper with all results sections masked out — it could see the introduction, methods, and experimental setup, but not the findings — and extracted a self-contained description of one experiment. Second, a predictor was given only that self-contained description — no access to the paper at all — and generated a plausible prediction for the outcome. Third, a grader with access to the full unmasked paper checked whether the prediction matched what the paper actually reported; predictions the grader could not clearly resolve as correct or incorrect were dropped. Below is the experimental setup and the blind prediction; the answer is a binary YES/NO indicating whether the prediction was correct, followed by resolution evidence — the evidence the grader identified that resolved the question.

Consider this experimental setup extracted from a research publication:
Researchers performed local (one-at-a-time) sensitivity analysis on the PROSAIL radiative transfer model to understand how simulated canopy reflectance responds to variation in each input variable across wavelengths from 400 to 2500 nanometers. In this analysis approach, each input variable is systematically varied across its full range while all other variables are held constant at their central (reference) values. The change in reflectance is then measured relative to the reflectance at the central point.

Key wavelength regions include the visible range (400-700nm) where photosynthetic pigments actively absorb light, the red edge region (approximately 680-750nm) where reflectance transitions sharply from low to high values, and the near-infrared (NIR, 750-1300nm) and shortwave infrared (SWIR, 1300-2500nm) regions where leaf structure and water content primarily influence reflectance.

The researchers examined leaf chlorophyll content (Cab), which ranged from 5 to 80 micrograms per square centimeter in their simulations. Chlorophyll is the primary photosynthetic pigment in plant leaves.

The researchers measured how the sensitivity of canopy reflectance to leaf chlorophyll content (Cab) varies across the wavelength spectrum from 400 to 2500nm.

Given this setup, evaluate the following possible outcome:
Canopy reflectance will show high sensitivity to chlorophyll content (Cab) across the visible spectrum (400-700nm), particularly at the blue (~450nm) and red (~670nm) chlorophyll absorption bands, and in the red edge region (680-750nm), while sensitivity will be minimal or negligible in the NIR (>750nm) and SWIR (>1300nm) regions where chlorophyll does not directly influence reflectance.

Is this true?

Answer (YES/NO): NO